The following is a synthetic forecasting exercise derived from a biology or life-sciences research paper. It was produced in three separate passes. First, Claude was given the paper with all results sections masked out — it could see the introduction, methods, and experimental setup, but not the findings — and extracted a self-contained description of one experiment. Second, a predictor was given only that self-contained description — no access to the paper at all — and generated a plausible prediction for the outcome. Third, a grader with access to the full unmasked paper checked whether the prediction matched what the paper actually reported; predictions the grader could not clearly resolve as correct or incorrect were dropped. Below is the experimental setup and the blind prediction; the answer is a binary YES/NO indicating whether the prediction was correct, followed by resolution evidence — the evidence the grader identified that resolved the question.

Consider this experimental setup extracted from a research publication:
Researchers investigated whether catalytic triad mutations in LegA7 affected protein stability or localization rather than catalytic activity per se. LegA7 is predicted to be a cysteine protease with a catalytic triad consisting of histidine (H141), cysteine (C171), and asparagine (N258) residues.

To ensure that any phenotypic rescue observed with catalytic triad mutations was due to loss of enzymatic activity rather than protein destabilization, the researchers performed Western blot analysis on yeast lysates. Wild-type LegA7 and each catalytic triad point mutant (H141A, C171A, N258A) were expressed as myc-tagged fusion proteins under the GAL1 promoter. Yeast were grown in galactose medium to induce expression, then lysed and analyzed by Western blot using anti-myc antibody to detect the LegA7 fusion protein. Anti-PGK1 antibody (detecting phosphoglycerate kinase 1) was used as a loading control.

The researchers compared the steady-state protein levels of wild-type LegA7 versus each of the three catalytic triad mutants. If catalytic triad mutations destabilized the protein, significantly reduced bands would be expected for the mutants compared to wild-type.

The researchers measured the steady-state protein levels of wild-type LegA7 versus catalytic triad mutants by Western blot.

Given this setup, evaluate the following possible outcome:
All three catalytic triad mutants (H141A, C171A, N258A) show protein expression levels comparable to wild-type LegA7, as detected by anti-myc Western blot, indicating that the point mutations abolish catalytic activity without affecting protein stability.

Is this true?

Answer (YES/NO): NO